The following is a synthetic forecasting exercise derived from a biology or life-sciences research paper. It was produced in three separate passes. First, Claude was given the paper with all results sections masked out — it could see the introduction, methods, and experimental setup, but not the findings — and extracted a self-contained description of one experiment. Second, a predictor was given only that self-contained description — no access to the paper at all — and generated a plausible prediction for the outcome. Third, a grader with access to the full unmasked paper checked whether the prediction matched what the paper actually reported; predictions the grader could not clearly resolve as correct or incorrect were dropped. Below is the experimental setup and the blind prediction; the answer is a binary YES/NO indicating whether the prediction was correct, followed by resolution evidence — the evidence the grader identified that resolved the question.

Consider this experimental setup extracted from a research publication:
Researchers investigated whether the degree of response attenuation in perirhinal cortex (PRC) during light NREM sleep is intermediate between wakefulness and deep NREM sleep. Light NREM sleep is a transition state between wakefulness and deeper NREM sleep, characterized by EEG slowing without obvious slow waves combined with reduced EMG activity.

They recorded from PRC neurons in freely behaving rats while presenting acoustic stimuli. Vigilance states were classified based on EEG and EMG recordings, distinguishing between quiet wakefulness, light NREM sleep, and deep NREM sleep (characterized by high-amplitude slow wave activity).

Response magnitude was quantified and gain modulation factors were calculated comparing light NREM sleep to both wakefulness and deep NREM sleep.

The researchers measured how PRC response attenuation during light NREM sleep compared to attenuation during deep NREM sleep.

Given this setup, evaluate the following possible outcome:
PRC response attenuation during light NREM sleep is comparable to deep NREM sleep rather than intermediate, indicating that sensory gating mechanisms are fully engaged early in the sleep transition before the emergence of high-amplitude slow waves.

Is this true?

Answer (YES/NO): NO